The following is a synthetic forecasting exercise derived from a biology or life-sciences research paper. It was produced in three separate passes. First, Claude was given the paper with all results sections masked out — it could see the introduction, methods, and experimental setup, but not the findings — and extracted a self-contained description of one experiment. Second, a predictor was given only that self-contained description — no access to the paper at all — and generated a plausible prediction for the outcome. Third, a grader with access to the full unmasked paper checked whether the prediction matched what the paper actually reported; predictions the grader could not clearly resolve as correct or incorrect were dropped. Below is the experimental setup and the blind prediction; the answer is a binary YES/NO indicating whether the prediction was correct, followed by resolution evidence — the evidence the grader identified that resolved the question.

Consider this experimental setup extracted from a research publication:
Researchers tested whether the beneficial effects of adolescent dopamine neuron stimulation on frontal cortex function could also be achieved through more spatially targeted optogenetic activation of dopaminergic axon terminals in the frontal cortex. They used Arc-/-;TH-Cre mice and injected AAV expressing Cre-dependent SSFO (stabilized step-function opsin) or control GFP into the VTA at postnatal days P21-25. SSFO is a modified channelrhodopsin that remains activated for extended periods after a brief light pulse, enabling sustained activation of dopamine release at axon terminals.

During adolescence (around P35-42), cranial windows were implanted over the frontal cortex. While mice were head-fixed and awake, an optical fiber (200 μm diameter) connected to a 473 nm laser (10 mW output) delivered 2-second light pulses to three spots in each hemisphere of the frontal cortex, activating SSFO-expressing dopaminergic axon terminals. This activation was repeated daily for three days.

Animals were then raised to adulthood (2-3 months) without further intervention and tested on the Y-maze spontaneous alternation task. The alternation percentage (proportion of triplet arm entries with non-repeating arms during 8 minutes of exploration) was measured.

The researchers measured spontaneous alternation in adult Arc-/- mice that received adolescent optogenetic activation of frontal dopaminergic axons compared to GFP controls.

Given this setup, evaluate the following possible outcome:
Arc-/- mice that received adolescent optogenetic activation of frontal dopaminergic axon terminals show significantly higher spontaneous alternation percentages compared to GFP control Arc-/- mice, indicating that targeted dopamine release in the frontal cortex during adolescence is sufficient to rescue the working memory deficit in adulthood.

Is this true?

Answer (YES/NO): YES